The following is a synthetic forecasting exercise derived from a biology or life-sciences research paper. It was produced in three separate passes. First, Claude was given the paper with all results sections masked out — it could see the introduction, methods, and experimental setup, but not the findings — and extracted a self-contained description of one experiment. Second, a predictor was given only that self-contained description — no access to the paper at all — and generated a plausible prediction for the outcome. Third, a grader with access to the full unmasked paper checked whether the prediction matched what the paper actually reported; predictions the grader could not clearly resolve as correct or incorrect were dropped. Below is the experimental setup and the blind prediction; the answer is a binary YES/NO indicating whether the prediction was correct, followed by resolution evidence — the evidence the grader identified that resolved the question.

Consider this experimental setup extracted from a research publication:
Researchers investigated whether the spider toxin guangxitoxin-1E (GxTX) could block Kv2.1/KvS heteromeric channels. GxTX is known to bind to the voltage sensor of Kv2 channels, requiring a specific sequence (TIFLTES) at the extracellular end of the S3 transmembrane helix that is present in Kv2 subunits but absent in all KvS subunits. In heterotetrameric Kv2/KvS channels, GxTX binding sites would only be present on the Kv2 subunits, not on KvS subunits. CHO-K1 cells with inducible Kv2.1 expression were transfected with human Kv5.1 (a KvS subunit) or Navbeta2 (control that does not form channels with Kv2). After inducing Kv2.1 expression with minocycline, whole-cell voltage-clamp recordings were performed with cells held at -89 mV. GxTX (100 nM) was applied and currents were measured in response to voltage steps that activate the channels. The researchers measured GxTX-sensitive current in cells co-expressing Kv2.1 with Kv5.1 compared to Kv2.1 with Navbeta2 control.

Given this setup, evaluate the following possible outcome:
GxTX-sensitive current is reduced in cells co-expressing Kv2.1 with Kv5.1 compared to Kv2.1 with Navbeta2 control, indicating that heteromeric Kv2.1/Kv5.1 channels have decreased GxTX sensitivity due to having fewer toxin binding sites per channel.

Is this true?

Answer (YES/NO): NO